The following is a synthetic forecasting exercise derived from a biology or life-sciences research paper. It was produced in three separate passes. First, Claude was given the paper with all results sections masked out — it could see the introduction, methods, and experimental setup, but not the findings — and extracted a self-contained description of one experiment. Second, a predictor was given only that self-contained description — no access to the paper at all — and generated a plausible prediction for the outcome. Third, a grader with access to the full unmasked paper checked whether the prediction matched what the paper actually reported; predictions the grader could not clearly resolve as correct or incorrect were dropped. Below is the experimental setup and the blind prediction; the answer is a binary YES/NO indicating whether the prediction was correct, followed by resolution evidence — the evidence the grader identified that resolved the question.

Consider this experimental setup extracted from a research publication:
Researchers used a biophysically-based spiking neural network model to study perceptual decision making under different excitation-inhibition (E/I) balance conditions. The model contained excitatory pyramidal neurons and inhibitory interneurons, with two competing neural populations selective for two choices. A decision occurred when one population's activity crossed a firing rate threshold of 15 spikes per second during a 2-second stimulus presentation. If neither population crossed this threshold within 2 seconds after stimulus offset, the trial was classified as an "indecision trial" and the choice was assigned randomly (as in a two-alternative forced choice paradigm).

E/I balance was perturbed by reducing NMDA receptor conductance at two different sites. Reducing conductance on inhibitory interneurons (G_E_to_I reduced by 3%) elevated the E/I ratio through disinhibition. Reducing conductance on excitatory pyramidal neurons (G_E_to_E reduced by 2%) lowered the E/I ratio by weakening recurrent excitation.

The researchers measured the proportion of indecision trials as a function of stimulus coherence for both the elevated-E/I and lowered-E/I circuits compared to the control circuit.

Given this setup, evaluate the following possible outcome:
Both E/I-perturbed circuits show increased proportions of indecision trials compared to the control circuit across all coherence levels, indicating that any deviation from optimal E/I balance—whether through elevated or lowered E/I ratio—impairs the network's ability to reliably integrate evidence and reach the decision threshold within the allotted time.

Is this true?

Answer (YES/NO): NO